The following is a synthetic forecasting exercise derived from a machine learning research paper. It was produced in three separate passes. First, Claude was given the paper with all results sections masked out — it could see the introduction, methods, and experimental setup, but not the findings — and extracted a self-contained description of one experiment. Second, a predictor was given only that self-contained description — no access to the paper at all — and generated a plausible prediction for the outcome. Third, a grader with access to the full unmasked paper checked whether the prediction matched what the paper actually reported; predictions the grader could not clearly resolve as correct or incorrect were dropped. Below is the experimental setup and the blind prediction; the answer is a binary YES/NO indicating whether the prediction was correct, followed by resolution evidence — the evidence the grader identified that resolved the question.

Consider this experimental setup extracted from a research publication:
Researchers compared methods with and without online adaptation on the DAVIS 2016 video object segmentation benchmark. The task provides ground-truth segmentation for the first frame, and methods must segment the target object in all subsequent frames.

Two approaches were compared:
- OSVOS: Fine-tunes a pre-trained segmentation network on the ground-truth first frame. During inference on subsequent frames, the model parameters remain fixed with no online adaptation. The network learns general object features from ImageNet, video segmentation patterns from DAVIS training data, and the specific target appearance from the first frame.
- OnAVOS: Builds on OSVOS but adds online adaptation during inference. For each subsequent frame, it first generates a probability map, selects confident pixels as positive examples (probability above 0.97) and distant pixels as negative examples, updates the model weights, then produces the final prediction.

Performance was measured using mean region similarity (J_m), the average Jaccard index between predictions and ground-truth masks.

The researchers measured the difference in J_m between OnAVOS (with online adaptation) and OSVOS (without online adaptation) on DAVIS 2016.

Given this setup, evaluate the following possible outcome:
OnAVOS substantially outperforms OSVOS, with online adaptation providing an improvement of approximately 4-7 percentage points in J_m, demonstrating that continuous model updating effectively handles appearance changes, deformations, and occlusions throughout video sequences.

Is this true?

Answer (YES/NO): YES